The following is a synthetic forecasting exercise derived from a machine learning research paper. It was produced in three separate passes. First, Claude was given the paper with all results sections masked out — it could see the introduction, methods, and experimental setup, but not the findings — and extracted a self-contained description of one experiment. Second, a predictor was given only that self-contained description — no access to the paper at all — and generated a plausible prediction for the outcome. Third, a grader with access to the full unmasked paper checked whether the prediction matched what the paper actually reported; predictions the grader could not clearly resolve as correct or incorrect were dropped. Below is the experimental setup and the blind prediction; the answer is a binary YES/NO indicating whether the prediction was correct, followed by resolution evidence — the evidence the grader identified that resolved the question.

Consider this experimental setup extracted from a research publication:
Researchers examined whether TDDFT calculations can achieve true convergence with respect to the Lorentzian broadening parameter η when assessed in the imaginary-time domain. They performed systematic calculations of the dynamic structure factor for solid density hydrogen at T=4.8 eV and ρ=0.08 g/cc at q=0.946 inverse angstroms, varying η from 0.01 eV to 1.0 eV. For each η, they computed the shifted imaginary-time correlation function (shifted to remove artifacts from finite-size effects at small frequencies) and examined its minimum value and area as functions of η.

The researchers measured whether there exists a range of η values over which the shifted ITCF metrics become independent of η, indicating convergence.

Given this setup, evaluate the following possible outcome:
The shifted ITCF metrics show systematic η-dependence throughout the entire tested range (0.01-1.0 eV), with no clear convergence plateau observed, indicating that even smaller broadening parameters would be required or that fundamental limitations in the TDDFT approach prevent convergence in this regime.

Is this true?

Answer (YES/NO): NO